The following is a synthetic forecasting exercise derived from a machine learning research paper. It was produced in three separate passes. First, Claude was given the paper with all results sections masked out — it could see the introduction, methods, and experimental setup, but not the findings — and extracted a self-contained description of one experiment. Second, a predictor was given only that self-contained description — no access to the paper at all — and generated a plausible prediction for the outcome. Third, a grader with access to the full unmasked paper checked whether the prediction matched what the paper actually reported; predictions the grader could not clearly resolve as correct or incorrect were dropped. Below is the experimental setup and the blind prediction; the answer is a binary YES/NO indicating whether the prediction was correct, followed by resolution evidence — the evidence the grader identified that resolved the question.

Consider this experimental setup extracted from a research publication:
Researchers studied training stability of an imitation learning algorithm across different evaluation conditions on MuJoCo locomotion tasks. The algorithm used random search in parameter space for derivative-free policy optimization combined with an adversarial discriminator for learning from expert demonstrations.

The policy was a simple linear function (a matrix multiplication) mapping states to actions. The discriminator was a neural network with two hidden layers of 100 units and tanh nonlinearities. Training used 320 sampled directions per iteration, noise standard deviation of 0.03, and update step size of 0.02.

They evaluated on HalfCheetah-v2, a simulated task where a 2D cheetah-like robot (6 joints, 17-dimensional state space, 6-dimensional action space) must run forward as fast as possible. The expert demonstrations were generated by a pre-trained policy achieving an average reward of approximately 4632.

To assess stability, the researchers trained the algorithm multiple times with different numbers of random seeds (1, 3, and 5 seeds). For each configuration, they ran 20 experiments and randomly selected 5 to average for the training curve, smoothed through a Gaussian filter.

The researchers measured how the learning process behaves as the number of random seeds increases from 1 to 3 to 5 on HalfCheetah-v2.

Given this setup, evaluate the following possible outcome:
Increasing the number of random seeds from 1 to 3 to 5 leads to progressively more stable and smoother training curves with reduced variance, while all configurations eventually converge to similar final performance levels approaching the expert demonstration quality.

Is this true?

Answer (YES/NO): NO